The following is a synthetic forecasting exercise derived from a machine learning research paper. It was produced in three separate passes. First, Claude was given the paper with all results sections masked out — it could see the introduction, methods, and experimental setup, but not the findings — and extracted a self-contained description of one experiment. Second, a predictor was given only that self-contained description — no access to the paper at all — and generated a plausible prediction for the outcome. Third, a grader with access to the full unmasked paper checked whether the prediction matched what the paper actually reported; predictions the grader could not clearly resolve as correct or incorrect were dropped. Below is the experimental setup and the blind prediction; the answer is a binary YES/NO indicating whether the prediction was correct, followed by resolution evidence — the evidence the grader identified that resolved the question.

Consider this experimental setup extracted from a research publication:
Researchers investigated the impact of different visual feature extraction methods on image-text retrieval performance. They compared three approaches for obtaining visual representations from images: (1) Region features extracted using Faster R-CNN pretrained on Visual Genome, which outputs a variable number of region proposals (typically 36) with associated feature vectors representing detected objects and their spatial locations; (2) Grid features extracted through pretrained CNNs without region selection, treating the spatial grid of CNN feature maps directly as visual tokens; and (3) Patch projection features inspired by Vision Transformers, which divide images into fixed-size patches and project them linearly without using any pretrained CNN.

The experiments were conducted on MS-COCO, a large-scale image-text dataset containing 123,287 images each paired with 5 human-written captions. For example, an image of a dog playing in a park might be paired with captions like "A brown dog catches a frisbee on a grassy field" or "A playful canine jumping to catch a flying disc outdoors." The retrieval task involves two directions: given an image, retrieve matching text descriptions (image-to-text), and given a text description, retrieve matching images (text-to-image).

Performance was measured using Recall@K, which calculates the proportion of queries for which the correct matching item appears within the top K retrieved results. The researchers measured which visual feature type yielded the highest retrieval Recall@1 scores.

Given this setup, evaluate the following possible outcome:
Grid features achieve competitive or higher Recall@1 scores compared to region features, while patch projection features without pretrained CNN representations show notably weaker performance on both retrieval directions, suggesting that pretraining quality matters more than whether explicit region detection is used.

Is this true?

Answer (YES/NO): NO